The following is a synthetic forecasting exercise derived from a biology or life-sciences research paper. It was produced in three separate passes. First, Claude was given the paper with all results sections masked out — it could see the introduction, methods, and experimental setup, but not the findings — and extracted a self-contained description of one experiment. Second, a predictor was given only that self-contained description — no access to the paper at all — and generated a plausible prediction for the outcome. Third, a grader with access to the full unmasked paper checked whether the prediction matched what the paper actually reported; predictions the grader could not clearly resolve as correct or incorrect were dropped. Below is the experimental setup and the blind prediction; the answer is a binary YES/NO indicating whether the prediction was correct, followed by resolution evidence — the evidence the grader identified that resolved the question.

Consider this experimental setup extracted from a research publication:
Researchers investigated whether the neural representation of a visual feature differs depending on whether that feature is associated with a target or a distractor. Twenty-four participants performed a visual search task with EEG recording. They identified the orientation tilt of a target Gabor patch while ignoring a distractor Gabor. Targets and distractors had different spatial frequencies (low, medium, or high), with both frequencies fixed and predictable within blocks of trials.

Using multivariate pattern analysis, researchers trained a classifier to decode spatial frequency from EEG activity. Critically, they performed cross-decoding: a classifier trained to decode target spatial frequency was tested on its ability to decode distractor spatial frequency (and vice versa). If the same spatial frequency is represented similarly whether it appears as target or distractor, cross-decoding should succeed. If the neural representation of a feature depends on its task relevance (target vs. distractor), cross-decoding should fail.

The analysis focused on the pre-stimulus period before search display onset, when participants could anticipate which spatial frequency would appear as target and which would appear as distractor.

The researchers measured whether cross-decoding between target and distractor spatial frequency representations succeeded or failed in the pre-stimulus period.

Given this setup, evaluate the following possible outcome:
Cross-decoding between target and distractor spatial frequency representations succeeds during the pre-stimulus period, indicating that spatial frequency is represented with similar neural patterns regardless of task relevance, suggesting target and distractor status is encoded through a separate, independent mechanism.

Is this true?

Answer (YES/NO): NO